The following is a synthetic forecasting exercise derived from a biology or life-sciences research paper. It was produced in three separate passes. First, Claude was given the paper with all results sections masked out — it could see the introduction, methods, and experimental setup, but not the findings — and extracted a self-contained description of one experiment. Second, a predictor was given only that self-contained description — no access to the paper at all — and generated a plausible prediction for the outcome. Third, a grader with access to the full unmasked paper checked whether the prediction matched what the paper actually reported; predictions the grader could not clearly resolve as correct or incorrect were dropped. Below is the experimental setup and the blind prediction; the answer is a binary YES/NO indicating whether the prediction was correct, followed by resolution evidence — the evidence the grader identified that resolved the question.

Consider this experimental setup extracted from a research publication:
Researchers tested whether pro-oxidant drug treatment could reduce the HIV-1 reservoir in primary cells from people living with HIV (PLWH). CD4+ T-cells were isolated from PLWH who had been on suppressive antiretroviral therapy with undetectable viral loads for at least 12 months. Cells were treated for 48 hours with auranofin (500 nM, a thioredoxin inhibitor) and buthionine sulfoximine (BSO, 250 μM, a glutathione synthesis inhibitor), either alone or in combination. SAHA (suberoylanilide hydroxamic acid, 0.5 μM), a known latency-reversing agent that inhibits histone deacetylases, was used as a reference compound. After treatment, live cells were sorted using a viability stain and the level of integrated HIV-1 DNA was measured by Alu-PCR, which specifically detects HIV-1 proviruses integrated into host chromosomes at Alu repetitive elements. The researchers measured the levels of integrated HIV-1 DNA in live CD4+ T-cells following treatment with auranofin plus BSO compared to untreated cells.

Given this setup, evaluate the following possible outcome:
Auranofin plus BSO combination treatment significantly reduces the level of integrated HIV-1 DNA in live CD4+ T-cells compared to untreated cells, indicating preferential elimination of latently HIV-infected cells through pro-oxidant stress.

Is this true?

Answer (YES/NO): YES